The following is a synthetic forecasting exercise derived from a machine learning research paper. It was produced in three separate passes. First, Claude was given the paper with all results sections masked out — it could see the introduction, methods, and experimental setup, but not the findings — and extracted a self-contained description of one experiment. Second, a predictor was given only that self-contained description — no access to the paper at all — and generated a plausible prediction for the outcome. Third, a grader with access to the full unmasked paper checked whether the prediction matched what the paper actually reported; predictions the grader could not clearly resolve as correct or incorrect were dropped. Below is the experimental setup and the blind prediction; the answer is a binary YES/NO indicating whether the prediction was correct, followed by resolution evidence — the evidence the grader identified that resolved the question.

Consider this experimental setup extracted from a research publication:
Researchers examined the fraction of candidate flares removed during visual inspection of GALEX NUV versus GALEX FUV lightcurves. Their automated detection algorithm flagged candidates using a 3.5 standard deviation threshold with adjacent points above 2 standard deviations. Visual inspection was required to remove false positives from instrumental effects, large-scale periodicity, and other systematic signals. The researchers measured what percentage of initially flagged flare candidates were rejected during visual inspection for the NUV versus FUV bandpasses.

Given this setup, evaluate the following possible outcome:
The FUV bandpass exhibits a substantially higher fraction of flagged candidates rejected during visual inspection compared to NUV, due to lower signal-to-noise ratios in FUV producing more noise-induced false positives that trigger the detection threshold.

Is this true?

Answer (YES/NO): NO